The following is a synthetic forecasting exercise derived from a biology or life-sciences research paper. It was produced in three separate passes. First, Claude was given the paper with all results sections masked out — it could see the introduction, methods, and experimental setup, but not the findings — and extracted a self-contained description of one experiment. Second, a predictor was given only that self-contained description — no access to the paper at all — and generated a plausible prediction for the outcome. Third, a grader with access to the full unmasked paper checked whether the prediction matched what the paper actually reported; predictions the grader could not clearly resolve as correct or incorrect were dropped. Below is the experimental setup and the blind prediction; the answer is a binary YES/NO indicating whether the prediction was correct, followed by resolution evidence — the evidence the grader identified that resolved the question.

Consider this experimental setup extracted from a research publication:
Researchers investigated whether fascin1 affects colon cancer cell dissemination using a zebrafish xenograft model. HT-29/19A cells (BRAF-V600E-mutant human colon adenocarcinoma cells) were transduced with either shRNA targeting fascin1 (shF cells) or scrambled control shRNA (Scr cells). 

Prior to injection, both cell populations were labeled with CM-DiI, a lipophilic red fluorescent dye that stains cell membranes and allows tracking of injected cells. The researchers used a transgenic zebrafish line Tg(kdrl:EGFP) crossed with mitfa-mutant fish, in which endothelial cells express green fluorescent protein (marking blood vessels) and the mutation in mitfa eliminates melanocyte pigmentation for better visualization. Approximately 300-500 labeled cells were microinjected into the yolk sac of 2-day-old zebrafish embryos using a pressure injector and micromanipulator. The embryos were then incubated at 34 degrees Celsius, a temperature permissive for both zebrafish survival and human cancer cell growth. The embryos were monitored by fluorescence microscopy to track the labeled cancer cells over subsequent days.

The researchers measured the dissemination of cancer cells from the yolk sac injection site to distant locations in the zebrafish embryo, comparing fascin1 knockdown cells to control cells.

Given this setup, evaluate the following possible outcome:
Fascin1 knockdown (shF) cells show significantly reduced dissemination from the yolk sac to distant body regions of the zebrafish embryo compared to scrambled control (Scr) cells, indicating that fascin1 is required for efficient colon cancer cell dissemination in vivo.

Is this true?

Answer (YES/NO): YES